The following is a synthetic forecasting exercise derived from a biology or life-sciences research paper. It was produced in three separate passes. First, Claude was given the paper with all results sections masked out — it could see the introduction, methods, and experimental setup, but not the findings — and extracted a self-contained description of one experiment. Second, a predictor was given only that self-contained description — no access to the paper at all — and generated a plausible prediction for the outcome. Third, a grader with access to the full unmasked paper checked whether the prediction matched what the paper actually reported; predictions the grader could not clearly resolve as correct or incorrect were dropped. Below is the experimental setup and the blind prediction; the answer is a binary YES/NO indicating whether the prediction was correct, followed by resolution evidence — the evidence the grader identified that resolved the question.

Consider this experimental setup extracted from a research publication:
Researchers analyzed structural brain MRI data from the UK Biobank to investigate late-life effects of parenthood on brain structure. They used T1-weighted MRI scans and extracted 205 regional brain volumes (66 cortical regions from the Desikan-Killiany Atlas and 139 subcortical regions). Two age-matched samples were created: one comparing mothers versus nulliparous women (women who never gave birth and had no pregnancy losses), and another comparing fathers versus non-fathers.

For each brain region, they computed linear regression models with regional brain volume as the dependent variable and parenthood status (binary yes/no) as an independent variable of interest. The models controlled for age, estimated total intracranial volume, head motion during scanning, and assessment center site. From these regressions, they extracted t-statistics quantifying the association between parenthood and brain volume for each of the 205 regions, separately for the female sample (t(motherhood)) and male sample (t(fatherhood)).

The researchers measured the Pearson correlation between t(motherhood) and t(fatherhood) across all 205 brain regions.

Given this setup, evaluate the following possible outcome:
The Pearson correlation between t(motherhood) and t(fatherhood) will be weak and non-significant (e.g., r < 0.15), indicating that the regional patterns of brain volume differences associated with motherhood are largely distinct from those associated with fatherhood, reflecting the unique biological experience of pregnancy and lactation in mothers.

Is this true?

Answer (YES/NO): NO